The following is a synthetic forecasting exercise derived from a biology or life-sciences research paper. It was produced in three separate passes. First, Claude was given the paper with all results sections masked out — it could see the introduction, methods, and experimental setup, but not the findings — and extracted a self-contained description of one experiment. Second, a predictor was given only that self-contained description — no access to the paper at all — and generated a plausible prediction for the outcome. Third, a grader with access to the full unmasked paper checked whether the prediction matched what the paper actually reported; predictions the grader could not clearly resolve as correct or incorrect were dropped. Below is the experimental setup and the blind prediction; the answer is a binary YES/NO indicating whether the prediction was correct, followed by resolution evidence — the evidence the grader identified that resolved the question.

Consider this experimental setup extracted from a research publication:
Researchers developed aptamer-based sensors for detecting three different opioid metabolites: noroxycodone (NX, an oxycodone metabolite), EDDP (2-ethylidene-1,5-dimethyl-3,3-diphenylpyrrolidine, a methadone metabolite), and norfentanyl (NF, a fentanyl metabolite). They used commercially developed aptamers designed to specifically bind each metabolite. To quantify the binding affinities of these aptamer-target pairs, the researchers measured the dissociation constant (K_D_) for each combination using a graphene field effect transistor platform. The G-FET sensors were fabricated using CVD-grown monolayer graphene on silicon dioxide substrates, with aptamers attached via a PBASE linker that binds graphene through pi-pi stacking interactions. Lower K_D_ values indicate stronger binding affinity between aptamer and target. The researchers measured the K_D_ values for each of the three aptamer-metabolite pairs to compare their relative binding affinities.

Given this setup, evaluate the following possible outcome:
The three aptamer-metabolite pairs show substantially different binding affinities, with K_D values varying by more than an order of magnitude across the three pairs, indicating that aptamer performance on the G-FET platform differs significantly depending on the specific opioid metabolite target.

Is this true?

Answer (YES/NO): NO